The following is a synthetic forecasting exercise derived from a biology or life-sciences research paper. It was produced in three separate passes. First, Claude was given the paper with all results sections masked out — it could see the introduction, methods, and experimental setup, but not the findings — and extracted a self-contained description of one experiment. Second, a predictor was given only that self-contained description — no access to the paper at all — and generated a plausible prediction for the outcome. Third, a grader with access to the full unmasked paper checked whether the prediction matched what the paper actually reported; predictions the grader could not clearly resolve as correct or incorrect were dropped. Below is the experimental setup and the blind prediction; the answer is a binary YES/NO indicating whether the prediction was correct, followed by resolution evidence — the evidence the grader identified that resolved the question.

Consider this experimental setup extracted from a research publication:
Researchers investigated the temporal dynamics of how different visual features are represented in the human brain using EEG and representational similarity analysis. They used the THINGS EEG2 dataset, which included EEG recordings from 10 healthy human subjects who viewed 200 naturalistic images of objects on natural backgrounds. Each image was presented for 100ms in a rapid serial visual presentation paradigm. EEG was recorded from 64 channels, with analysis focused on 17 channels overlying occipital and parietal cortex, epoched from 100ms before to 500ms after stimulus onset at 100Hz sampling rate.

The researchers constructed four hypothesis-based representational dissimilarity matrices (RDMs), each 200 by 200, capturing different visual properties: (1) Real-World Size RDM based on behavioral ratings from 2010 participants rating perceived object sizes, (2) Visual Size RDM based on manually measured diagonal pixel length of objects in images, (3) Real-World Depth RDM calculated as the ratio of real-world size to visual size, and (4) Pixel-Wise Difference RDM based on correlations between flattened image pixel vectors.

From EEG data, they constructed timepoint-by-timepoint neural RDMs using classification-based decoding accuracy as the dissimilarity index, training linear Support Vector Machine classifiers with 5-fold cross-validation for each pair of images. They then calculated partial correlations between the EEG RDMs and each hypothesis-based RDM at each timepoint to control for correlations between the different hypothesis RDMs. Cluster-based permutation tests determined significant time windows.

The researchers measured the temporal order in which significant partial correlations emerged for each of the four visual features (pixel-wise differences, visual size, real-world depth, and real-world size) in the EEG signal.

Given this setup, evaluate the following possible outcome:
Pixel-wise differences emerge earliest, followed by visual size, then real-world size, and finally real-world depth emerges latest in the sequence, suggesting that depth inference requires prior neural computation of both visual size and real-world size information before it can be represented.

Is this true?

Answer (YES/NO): NO